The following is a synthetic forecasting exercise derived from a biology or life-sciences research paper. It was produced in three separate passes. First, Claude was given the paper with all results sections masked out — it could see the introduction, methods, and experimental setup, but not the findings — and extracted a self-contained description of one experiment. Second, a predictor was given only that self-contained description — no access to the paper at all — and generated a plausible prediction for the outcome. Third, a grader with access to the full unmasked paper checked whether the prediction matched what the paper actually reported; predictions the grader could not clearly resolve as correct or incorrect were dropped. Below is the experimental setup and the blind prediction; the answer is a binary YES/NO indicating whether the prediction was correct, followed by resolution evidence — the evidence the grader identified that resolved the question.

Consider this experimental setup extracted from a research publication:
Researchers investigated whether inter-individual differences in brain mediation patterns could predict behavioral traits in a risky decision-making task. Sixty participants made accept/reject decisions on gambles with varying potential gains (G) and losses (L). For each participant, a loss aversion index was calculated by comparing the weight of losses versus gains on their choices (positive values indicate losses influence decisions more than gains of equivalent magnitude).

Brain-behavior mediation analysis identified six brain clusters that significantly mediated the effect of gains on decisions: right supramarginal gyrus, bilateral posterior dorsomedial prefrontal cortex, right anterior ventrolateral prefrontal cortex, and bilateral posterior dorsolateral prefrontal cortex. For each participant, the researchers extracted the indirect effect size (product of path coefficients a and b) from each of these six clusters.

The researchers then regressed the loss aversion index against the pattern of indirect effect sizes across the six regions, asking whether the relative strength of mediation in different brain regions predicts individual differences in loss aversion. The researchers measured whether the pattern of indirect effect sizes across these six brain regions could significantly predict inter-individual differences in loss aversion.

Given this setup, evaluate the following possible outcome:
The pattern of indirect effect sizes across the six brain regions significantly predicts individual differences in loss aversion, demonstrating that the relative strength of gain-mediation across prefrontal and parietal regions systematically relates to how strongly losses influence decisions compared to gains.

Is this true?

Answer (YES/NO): YES